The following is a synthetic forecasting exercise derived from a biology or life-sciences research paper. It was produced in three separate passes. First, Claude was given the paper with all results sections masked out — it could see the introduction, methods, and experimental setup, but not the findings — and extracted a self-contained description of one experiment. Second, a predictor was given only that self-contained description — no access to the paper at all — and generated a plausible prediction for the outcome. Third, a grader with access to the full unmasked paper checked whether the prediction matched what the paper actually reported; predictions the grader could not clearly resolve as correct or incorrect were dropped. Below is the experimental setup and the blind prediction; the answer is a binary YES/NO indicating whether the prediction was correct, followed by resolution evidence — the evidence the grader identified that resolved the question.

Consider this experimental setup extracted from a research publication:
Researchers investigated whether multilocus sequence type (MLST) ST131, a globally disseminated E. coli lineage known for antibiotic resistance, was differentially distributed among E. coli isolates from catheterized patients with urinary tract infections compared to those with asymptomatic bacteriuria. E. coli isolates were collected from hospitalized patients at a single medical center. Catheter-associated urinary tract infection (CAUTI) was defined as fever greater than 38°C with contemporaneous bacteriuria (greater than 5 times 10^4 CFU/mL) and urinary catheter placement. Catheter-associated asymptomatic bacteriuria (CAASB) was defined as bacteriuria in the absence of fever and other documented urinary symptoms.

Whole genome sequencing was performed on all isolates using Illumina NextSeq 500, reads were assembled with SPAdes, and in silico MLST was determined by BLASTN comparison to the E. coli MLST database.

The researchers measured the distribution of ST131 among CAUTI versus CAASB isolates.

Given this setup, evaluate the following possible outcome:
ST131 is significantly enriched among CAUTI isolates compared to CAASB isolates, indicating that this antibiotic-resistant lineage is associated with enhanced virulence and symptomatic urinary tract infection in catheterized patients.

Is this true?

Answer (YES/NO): YES